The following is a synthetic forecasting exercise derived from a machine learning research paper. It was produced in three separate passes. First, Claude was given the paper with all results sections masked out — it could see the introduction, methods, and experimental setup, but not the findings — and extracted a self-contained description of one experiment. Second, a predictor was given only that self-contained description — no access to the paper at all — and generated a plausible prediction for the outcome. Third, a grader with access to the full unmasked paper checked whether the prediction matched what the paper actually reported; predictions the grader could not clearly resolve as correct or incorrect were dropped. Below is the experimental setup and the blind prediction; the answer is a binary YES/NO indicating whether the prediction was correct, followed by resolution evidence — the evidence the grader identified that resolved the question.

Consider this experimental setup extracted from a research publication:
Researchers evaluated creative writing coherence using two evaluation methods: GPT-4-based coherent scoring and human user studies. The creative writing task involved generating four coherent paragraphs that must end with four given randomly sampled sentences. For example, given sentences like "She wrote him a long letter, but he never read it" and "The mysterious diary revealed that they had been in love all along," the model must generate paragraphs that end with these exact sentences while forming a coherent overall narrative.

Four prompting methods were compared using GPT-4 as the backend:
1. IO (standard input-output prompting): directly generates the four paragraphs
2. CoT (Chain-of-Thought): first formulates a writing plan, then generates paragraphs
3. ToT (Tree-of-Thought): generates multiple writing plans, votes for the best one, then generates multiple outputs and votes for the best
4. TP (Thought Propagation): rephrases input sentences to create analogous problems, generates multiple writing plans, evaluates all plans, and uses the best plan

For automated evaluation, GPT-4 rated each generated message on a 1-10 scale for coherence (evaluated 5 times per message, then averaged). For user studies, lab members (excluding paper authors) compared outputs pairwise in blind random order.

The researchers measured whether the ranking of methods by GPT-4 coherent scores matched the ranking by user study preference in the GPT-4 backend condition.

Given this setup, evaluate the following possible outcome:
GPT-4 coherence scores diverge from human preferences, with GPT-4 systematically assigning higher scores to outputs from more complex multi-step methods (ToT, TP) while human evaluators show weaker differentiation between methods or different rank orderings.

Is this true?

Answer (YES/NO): NO